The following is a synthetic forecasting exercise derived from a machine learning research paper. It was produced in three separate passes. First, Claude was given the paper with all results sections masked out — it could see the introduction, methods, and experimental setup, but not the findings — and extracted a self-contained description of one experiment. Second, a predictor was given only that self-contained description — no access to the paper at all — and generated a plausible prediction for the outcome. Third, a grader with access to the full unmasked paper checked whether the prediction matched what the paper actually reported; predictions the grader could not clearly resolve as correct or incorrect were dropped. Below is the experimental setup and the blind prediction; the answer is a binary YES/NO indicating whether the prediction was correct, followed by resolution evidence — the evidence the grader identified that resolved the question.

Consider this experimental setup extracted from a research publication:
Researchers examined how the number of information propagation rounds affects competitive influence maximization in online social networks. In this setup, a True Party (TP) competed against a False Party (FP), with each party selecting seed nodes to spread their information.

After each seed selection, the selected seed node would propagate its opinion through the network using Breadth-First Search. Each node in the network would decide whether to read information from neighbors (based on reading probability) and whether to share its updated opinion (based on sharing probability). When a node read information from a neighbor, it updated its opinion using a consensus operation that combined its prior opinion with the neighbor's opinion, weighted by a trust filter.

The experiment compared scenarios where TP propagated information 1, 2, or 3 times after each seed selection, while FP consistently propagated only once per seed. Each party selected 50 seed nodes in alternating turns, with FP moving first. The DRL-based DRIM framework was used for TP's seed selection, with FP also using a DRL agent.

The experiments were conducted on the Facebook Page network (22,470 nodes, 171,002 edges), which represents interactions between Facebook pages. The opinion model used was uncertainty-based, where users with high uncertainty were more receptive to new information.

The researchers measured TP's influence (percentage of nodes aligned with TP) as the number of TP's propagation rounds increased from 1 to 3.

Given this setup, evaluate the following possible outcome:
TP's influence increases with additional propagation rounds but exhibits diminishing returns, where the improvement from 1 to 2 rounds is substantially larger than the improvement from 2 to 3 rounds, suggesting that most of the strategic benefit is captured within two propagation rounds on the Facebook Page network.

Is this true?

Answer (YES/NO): YES